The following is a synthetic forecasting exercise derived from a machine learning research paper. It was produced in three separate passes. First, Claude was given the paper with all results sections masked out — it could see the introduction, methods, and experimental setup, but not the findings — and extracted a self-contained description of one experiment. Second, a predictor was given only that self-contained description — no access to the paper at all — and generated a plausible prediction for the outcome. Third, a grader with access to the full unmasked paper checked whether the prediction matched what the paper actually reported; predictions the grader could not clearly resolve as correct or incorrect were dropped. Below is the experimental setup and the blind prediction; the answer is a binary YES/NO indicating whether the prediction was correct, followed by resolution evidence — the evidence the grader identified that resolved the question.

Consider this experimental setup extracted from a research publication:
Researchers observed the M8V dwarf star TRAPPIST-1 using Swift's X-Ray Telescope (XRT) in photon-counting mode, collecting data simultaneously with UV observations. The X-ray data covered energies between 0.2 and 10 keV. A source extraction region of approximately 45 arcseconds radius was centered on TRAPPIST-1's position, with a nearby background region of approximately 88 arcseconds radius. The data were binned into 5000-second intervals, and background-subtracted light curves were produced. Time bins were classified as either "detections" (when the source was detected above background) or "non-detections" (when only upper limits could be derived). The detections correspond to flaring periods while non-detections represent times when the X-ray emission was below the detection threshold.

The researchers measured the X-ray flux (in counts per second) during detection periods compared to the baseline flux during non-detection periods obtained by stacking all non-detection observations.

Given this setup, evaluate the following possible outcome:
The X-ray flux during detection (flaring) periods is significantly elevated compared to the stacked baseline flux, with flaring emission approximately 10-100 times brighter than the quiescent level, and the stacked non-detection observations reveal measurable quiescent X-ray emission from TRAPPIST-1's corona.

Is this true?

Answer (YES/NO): NO